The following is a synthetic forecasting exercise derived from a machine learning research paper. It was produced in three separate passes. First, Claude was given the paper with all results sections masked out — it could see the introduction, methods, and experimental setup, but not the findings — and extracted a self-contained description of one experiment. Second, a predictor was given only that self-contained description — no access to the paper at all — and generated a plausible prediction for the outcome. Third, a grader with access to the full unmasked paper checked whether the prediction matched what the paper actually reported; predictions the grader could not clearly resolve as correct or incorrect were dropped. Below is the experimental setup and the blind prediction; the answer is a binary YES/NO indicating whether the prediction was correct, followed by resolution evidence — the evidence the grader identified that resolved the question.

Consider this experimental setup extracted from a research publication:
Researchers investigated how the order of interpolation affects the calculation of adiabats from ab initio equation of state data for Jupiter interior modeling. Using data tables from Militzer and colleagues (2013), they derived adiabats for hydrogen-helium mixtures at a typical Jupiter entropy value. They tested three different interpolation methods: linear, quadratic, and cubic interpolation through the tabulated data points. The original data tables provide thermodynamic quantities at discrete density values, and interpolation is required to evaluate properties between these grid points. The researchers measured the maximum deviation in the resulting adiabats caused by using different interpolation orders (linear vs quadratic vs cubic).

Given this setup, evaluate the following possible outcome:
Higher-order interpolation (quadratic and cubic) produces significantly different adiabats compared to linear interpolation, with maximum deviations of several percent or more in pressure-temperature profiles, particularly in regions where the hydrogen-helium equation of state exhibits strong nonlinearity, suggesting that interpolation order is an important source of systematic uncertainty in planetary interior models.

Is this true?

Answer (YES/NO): NO